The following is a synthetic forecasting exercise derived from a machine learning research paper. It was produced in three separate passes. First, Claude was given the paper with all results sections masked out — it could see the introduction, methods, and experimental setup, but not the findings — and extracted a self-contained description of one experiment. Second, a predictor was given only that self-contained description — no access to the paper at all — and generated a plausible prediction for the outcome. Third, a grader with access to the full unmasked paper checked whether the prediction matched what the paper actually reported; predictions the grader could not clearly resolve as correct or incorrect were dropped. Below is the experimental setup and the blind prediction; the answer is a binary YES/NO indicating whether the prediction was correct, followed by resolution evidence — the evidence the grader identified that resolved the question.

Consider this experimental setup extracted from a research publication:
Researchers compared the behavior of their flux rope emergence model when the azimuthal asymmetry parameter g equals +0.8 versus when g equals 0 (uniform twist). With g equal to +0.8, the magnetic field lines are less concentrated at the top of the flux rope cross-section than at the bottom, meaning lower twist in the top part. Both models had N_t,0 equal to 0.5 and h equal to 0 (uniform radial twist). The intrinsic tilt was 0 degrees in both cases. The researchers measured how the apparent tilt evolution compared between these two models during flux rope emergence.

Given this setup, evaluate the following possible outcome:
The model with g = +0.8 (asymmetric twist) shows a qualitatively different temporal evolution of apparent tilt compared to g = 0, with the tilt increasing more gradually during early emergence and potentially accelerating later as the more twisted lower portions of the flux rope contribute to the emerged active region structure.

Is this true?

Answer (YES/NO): NO